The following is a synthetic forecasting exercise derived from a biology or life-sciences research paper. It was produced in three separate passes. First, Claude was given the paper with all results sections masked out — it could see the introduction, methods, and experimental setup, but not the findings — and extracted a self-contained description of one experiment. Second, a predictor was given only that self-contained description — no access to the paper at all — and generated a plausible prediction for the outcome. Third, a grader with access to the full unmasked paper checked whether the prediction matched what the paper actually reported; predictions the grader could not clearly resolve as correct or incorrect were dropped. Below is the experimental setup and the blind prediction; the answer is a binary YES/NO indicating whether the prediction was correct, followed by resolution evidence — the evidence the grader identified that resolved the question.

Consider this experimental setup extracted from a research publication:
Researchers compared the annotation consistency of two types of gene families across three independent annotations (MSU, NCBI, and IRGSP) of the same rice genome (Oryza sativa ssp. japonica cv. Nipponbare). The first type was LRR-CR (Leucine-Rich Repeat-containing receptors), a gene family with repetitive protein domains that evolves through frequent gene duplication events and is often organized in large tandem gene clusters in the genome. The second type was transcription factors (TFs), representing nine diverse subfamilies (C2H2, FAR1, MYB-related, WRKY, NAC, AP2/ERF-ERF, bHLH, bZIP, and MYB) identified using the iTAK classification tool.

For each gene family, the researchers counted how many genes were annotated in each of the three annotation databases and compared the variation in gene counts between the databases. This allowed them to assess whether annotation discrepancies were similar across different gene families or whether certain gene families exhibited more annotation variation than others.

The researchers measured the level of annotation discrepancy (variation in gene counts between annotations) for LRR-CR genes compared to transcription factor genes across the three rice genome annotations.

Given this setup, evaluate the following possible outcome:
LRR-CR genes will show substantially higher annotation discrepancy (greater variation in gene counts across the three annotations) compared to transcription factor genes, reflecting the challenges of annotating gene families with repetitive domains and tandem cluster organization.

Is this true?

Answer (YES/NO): YES